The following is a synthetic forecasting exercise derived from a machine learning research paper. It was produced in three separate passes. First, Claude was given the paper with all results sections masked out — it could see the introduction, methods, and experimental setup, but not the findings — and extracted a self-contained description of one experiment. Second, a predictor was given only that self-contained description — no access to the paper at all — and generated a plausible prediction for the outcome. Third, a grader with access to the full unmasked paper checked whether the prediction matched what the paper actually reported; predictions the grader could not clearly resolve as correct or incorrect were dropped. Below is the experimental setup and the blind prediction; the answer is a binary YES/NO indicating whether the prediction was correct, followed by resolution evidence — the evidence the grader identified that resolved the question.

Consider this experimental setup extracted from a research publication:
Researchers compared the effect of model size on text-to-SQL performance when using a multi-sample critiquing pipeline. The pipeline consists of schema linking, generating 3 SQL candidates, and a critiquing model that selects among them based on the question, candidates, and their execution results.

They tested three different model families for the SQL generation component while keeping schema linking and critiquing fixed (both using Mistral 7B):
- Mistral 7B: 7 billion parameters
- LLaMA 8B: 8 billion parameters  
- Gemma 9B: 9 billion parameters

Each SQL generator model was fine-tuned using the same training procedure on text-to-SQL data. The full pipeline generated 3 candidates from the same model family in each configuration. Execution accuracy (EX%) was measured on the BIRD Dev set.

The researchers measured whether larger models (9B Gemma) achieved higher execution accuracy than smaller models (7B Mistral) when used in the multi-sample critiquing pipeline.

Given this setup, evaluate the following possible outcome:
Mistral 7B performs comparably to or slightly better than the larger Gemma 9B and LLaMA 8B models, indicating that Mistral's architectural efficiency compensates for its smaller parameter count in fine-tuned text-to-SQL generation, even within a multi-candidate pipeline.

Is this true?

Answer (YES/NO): YES